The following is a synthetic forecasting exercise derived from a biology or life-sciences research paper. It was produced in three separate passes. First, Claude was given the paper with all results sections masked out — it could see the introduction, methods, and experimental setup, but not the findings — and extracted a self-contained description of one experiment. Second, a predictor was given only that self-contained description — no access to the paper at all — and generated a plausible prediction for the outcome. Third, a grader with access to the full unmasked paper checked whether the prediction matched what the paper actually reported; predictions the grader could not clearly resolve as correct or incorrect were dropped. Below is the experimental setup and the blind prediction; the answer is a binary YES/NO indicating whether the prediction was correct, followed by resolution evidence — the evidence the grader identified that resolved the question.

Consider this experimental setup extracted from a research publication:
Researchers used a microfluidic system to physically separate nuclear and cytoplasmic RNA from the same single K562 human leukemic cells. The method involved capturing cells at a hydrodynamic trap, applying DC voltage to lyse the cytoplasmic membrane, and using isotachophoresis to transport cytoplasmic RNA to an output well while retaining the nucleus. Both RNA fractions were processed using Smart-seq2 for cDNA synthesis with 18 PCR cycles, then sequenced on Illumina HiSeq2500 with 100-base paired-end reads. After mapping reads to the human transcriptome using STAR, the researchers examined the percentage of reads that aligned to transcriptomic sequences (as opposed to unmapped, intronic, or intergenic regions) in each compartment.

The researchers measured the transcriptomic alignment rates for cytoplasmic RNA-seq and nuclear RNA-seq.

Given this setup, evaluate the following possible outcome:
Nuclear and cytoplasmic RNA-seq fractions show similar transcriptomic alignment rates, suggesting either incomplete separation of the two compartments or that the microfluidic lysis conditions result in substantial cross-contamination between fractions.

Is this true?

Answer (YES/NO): NO